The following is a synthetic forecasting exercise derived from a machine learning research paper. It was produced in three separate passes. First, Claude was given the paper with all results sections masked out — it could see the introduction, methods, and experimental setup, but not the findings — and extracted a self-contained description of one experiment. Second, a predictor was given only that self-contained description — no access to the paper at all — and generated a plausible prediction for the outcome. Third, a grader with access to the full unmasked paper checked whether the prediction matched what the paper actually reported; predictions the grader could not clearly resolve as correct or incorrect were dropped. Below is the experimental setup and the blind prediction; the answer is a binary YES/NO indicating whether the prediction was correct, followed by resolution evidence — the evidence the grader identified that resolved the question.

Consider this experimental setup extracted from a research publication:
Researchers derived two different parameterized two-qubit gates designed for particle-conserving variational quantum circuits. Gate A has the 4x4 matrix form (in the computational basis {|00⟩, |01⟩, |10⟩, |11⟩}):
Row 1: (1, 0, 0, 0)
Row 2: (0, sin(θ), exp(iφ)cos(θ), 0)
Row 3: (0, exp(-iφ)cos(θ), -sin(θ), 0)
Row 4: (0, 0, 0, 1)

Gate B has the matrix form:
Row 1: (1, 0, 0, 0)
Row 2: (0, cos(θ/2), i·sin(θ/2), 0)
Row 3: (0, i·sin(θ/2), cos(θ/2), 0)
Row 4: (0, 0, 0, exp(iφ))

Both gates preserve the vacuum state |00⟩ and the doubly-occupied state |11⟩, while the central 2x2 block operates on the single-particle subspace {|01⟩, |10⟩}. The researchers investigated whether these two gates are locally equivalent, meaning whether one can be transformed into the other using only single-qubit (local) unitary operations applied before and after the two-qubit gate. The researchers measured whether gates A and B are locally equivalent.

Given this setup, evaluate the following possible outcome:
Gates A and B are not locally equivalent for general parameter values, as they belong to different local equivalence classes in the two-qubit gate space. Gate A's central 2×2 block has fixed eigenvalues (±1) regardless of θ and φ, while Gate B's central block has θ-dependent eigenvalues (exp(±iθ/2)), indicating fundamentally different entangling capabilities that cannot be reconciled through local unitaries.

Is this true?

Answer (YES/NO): YES